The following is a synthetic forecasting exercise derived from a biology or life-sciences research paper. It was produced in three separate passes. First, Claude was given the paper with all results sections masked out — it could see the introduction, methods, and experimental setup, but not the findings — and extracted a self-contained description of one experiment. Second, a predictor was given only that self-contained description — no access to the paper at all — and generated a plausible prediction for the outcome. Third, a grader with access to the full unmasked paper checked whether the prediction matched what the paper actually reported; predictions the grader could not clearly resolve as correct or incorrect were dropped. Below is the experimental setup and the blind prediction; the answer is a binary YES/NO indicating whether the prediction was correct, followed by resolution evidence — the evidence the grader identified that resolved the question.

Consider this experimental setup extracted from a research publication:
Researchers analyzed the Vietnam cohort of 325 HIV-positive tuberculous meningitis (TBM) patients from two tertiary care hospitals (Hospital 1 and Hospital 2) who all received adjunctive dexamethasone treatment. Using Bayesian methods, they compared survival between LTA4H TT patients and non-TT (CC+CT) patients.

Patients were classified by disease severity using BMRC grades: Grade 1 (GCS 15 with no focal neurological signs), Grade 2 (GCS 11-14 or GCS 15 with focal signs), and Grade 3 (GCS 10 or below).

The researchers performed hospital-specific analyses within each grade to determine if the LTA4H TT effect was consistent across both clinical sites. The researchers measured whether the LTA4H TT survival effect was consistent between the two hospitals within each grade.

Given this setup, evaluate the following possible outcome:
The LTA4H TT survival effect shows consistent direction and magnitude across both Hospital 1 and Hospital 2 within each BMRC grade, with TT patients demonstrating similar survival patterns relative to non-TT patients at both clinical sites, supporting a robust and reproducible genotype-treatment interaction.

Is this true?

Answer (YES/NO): NO